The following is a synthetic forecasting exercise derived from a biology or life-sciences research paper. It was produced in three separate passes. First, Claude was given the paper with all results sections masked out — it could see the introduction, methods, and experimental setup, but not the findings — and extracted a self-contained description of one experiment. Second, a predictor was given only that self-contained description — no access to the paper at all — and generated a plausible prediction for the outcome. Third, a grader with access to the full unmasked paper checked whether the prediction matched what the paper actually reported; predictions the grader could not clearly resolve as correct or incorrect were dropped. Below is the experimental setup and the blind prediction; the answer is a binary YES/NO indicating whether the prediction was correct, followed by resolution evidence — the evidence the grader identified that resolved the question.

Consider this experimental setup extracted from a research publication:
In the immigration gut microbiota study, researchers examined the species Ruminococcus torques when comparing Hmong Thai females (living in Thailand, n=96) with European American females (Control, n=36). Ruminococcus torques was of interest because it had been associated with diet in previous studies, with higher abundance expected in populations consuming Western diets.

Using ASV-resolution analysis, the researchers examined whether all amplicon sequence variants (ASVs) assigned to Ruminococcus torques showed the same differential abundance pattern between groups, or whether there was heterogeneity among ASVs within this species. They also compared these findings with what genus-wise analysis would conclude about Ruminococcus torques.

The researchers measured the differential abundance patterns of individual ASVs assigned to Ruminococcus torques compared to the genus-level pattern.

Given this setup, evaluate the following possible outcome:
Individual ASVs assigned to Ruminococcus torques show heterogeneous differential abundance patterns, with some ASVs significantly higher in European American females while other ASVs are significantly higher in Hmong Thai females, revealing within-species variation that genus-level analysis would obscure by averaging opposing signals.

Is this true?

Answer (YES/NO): NO